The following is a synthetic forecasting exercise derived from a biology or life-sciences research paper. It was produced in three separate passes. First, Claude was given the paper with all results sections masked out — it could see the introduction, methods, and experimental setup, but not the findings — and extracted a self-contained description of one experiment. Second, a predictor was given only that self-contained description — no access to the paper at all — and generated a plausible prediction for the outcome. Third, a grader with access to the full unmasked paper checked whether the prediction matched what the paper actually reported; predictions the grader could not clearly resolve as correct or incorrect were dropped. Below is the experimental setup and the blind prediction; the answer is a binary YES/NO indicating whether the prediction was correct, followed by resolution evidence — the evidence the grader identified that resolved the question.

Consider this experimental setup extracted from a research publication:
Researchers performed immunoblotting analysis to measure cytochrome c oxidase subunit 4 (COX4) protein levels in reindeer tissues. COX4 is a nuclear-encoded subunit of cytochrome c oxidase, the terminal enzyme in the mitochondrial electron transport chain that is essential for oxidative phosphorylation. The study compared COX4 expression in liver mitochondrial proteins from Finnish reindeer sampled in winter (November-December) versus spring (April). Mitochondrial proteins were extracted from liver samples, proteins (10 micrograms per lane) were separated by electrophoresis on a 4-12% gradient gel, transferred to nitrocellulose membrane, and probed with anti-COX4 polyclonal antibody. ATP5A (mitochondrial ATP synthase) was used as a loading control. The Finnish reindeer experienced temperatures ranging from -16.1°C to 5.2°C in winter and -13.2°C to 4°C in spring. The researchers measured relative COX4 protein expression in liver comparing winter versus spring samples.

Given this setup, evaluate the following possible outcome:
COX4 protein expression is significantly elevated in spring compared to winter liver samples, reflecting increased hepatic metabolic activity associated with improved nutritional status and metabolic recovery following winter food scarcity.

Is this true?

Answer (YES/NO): NO